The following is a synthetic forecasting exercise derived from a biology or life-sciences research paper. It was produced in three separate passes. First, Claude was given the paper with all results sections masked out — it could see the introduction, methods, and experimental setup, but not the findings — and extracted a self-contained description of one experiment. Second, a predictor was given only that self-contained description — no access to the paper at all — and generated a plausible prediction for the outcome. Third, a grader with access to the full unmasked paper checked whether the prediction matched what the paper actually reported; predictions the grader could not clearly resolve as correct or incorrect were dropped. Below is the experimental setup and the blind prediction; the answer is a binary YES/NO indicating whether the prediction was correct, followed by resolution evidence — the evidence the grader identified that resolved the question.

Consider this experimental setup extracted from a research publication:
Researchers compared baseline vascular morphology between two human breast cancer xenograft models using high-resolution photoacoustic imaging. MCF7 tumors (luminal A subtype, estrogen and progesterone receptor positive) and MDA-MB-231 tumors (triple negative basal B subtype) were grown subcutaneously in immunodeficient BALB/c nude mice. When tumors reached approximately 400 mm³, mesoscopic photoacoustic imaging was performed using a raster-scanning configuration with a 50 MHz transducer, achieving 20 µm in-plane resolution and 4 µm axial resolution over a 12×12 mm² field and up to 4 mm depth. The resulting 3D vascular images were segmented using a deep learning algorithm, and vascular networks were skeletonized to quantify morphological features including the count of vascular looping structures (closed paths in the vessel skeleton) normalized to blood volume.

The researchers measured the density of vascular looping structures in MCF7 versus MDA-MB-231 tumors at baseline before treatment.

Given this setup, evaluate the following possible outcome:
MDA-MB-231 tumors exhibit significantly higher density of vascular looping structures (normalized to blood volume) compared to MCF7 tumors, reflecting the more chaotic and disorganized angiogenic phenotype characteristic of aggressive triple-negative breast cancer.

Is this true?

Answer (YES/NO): NO